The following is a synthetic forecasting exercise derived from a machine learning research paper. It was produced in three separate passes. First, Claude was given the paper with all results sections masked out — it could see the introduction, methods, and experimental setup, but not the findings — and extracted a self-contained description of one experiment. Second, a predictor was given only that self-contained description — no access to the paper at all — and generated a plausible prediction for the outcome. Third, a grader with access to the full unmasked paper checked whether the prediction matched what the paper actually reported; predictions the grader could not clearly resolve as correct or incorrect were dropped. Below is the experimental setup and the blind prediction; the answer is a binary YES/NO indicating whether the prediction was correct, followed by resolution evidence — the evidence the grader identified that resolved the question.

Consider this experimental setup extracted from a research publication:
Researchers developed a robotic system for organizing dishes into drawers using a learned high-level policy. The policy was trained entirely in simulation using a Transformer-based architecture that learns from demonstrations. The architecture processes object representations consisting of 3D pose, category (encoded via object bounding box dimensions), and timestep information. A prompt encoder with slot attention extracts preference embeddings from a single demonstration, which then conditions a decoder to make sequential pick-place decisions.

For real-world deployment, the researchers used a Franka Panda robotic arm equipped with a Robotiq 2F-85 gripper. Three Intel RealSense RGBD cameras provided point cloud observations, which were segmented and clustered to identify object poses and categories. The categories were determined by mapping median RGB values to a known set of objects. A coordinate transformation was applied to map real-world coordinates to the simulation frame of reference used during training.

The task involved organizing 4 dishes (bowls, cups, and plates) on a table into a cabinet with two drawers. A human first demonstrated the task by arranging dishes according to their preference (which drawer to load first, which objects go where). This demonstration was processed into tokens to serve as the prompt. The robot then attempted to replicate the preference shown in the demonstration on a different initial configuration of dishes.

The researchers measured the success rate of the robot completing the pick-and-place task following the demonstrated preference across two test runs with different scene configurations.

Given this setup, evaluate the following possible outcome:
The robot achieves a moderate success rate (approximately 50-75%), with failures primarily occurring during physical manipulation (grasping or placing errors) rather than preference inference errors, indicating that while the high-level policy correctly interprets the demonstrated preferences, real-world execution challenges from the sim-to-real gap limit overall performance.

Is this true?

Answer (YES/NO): NO